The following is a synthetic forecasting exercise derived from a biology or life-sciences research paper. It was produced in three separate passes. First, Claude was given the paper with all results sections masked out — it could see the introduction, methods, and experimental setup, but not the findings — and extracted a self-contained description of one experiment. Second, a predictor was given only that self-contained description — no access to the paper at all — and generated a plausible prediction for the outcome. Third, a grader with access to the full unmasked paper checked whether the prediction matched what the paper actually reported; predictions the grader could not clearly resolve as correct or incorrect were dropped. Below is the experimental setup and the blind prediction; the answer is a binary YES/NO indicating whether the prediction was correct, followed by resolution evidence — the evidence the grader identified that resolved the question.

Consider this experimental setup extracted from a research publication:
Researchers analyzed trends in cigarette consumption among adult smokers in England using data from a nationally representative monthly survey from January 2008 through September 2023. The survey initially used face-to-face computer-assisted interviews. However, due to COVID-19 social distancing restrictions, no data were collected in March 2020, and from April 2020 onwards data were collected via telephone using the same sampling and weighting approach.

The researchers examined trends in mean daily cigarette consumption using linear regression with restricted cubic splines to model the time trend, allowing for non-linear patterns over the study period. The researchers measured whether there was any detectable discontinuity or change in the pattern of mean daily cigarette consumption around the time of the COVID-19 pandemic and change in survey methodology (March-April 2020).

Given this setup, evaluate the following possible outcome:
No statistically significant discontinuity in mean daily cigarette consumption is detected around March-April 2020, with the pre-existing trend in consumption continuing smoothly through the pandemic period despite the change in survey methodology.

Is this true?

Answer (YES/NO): YES